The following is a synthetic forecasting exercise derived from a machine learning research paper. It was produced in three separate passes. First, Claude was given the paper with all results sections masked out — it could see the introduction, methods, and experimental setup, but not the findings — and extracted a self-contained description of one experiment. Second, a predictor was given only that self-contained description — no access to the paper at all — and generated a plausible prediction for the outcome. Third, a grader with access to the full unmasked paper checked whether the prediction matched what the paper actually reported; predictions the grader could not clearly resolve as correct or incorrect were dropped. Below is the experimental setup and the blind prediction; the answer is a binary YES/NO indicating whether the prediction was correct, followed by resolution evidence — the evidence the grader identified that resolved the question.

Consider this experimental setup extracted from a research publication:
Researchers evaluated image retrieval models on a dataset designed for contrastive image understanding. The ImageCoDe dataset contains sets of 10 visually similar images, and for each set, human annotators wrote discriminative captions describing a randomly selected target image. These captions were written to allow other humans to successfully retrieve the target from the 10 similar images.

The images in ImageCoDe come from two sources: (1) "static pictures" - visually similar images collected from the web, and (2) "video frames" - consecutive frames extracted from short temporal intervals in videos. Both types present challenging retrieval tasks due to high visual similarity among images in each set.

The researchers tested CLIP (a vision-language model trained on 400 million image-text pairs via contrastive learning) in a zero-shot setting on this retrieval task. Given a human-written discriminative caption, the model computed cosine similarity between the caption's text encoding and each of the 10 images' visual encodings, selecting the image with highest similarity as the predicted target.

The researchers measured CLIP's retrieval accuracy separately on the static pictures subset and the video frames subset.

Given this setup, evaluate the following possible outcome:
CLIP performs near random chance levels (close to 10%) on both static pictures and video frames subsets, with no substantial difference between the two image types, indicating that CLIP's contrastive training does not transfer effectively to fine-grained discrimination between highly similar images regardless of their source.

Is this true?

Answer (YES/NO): NO